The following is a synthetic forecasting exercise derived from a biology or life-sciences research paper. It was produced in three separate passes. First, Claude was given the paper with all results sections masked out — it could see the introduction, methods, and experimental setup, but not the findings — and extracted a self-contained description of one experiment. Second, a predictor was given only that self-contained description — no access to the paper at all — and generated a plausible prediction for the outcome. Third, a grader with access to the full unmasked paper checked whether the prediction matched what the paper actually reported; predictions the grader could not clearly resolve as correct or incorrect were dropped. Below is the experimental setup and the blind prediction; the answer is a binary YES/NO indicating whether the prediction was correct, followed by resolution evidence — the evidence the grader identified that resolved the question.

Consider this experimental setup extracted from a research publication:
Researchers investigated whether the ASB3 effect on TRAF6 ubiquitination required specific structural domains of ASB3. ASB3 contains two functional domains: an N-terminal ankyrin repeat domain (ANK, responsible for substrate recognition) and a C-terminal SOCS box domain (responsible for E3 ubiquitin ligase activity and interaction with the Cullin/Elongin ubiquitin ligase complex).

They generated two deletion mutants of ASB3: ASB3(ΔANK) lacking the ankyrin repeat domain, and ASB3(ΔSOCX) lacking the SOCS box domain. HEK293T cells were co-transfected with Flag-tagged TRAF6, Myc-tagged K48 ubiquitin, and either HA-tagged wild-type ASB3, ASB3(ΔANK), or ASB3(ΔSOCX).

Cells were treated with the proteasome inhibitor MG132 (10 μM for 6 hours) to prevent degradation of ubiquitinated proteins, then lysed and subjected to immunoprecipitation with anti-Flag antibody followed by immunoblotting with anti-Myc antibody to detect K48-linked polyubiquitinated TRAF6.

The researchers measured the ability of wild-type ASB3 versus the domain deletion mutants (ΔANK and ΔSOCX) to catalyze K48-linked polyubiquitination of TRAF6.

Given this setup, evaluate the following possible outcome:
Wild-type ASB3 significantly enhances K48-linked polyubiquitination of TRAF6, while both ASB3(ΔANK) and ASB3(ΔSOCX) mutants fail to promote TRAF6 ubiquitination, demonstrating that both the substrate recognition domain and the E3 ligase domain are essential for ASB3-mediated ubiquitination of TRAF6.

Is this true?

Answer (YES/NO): NO